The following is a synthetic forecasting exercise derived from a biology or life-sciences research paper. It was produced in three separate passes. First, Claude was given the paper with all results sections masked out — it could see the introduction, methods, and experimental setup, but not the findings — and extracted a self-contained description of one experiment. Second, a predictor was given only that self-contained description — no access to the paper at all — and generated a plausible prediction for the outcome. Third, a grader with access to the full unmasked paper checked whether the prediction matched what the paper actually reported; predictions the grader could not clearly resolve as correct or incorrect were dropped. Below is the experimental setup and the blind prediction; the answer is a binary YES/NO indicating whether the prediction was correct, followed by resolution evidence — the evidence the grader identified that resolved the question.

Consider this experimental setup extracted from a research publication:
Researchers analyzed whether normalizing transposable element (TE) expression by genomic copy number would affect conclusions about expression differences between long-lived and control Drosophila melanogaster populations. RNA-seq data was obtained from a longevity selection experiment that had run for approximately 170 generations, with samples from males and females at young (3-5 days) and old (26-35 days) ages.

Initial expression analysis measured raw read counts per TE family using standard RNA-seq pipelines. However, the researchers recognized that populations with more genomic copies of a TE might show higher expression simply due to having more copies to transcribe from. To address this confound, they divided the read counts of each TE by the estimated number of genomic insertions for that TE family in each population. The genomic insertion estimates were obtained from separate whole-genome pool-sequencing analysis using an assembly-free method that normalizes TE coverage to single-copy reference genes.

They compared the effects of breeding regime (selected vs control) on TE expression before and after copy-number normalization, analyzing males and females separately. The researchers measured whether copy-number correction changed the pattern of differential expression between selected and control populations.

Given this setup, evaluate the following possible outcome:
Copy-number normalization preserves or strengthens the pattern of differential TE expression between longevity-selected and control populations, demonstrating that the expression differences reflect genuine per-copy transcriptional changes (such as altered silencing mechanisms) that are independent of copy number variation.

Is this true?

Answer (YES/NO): YES